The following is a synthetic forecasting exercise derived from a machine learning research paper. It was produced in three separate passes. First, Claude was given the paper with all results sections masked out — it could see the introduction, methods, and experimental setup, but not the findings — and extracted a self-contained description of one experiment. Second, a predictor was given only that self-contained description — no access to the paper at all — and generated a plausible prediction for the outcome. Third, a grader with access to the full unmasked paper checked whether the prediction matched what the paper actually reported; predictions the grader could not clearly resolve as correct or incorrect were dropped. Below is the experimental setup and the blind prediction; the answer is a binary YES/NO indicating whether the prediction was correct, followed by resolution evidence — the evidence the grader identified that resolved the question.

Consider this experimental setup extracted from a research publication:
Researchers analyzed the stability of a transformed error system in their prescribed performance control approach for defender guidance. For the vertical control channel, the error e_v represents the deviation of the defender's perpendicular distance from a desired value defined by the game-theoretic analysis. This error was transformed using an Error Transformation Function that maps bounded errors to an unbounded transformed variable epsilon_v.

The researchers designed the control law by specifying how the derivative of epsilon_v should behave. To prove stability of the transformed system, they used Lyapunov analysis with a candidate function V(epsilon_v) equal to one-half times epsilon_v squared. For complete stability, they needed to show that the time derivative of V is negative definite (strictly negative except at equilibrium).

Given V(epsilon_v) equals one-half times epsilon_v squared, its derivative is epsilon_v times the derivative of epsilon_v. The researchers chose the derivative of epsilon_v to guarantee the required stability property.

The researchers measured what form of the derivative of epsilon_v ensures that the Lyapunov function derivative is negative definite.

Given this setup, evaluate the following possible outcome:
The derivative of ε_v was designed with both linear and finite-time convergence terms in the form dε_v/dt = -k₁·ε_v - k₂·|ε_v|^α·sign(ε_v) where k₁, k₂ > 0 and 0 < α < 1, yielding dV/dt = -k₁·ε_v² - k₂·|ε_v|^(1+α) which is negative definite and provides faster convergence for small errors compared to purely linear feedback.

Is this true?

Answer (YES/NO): NO